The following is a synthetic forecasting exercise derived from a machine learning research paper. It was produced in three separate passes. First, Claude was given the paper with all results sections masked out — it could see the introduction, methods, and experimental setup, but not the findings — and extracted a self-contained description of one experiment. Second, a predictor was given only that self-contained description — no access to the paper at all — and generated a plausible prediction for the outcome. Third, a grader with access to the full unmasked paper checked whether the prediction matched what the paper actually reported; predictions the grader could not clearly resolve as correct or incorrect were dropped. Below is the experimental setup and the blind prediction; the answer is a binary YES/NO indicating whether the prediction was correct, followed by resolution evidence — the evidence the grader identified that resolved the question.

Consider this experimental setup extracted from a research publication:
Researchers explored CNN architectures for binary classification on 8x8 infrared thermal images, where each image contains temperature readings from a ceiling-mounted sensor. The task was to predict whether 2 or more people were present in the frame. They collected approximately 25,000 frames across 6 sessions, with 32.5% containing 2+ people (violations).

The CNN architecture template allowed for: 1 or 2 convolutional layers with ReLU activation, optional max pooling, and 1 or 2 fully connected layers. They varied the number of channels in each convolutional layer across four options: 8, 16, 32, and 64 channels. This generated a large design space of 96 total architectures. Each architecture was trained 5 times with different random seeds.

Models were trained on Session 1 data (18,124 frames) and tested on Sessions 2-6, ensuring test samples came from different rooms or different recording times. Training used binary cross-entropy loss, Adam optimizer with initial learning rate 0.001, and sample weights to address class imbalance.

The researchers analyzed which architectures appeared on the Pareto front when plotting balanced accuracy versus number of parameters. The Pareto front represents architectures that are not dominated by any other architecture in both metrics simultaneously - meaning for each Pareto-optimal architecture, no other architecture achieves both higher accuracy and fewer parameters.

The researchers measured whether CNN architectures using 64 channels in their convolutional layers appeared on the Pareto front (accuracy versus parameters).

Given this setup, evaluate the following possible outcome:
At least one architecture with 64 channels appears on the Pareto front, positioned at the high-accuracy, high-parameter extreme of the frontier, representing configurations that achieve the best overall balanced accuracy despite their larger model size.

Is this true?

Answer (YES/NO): NO